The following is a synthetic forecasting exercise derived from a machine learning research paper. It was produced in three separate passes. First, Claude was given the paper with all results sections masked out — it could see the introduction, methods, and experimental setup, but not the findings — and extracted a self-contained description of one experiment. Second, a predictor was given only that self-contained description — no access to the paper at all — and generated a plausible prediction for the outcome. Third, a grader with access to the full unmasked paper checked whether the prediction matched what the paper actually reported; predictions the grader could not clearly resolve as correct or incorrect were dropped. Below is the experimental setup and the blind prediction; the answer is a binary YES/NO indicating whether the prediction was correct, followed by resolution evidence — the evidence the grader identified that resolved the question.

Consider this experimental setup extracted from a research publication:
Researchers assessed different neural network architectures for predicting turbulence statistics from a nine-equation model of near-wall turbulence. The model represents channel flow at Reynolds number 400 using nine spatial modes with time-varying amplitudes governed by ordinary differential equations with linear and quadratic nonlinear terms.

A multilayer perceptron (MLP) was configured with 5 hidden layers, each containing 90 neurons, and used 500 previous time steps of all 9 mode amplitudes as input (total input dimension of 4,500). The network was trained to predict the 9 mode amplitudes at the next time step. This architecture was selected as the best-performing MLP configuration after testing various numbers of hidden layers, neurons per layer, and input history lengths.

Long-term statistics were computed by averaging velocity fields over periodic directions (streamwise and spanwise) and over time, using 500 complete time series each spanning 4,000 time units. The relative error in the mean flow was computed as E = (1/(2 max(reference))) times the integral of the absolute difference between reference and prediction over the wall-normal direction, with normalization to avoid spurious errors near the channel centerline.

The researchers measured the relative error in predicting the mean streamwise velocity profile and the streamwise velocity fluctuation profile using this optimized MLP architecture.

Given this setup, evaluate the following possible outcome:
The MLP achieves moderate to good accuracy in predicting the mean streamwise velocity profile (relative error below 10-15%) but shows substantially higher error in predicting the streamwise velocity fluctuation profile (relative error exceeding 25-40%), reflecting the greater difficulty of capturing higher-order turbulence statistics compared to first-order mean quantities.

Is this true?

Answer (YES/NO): NO